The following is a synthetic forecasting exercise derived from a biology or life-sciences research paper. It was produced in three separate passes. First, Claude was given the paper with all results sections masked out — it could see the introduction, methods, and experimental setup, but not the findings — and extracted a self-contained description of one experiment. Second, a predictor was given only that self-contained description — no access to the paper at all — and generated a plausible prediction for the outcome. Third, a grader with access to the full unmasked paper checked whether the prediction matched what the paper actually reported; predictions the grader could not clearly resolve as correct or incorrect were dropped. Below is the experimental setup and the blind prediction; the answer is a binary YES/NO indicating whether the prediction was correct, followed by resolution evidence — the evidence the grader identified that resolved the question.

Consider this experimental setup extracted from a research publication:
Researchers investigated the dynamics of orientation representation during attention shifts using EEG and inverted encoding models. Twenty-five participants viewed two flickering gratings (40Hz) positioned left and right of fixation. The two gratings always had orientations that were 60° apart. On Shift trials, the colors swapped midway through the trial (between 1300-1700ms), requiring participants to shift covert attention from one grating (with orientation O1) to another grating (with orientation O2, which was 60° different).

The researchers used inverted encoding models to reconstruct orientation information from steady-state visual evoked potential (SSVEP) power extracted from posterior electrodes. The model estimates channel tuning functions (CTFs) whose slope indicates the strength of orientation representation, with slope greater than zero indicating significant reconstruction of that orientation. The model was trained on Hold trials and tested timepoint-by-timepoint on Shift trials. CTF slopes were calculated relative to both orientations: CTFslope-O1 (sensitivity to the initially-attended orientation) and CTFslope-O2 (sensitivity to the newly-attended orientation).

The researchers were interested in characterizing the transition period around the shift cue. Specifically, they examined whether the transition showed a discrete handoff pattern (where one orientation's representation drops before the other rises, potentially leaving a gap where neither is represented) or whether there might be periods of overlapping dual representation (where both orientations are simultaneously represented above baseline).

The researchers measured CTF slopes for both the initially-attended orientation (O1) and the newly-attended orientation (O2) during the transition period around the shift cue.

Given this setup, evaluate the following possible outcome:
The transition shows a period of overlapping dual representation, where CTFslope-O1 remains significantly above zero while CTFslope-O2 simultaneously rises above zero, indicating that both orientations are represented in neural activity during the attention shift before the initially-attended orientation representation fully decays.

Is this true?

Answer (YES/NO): YES